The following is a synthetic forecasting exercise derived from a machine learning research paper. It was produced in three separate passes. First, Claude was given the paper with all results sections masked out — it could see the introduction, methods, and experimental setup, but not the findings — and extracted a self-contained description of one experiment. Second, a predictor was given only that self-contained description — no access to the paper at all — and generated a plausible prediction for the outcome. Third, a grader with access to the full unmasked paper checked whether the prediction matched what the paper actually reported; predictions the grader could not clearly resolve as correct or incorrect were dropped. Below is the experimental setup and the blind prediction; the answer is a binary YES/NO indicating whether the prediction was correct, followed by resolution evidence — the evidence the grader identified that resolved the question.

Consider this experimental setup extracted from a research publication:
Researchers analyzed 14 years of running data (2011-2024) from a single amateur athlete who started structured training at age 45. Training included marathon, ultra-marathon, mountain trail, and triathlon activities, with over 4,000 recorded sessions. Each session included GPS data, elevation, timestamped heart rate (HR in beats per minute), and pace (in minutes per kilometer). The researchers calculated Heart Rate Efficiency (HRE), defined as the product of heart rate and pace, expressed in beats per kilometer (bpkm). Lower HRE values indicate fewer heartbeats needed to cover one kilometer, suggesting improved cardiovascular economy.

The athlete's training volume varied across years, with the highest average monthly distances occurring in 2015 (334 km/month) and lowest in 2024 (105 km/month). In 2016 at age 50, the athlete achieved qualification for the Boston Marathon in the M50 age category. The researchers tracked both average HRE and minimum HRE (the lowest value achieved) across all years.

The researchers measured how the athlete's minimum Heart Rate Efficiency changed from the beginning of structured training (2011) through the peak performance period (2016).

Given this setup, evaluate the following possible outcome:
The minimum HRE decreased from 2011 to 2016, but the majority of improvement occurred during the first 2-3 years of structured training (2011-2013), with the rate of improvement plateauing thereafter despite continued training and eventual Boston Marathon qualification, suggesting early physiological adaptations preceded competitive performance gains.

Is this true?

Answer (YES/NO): NO